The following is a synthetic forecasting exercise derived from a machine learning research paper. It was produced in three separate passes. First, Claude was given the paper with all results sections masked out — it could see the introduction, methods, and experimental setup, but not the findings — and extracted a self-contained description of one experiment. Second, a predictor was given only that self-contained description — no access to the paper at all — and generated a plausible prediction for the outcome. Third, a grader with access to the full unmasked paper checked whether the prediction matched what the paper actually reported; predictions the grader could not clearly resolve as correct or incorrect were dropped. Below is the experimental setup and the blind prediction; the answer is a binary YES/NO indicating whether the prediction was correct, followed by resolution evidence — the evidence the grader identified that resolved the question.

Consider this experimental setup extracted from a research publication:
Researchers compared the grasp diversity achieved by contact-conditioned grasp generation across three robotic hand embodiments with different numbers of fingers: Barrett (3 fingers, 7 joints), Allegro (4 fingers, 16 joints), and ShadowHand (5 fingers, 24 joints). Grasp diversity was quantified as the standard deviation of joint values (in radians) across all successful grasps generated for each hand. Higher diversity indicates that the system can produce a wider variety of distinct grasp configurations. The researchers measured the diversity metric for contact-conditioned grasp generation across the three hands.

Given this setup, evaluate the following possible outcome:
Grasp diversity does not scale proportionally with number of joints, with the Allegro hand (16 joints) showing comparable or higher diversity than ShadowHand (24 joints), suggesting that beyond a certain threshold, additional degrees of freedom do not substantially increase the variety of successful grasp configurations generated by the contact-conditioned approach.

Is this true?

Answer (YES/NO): YES